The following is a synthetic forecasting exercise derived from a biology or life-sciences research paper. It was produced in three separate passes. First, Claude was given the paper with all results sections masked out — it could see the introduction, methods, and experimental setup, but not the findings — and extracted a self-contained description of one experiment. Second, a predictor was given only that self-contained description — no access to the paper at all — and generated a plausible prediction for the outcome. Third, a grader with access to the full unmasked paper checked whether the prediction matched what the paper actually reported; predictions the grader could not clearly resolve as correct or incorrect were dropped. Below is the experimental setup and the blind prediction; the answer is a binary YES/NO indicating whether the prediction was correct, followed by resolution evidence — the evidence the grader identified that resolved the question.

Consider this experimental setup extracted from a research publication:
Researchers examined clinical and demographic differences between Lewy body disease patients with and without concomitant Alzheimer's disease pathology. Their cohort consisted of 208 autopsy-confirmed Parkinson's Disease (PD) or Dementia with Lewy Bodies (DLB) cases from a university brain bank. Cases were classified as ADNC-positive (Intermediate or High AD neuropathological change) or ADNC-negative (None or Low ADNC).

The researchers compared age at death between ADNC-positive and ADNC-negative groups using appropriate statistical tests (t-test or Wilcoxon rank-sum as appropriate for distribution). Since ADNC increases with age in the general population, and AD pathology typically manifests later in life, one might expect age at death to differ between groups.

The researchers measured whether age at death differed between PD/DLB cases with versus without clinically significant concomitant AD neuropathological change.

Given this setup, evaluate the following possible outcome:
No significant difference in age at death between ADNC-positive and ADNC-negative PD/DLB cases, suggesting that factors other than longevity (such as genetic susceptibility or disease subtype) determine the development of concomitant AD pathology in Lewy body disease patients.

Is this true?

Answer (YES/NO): YES